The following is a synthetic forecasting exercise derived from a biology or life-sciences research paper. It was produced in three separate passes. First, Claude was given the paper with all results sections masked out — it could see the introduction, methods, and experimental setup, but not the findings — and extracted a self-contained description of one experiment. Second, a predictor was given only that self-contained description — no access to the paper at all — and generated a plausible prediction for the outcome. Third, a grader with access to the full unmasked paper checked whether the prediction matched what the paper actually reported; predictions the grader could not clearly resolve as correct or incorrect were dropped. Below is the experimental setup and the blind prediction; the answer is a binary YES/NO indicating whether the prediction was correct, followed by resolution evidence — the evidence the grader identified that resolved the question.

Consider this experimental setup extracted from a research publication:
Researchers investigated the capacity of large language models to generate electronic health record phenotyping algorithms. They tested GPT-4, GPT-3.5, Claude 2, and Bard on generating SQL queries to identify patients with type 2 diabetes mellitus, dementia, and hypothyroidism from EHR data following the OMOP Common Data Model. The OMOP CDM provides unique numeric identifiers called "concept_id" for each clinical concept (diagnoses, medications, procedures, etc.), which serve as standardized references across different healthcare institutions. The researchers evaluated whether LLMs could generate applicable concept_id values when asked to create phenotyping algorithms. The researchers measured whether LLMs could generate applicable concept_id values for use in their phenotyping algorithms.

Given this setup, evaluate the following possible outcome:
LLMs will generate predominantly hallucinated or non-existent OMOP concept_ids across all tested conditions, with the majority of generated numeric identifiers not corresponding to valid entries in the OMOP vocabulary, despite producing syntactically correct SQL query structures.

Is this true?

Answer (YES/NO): YES